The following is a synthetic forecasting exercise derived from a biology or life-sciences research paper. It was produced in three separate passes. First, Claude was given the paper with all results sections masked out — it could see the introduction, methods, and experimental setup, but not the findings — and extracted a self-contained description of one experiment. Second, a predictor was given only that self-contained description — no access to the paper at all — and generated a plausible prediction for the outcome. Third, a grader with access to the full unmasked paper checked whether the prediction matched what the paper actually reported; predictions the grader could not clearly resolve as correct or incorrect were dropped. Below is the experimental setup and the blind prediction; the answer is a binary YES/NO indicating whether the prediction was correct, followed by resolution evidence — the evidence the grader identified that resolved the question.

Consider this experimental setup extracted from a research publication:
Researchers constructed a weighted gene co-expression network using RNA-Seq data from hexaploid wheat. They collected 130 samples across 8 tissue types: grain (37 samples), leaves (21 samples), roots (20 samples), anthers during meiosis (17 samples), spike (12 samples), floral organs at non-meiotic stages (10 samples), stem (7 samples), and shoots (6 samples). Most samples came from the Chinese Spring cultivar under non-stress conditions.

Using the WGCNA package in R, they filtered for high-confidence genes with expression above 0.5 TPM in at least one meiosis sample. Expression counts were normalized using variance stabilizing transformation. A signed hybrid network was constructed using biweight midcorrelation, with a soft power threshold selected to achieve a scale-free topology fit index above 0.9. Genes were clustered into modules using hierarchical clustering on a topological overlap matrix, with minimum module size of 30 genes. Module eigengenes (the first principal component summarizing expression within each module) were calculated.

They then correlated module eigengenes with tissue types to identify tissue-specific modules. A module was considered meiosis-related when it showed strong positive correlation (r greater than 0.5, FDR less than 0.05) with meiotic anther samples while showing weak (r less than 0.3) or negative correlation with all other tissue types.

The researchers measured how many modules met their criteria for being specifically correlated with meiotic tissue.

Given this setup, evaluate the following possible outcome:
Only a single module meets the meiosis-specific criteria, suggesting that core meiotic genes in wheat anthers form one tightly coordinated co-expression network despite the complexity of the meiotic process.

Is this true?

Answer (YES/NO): NO